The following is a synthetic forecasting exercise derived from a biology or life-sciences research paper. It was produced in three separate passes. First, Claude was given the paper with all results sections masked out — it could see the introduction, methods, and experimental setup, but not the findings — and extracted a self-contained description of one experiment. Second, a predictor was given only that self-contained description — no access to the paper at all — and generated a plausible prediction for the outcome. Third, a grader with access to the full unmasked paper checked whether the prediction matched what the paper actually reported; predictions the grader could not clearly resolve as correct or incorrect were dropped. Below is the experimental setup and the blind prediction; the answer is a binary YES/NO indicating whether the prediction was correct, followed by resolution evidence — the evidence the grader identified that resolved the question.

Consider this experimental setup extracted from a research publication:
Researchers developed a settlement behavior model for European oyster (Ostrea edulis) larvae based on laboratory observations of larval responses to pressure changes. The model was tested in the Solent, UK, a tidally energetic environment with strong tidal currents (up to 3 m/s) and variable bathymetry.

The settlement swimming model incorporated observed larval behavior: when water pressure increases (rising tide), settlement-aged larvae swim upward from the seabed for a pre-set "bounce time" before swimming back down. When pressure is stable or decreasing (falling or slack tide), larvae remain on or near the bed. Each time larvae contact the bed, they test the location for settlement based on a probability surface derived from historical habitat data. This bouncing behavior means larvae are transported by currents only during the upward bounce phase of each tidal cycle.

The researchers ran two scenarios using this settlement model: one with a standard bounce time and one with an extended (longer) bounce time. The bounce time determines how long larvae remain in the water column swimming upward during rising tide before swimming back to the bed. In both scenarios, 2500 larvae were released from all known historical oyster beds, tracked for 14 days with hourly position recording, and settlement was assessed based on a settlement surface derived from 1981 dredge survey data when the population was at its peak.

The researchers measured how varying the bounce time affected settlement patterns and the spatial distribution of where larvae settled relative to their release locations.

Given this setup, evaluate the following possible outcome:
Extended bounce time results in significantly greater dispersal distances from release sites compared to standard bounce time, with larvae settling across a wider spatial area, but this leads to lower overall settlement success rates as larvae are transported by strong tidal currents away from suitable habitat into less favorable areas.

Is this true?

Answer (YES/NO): NO